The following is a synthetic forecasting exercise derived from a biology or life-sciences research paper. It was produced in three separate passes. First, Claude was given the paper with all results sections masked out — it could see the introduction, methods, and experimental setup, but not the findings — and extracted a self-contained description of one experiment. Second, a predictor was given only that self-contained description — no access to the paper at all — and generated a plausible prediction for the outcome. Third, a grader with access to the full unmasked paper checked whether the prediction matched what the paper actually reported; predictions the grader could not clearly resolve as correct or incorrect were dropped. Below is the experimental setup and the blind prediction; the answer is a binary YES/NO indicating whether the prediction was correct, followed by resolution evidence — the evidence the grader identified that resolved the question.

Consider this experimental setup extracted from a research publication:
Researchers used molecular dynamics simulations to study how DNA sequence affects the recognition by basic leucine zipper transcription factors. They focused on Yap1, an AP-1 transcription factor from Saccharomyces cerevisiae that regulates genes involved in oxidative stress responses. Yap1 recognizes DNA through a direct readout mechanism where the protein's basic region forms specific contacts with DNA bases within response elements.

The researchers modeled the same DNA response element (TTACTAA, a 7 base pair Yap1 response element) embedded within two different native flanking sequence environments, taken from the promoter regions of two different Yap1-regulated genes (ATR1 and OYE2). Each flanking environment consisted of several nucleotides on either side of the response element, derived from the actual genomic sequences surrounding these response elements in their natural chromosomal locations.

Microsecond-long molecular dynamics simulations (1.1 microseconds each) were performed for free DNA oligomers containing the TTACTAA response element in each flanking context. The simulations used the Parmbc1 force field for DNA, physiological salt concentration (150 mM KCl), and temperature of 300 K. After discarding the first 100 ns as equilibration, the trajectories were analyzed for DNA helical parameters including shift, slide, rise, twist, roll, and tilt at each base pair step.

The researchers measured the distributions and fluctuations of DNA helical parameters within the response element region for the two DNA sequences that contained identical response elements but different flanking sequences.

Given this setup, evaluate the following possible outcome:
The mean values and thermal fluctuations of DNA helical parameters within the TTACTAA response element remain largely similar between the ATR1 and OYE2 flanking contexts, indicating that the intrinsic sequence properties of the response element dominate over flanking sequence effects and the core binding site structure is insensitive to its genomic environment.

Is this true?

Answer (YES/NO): NO